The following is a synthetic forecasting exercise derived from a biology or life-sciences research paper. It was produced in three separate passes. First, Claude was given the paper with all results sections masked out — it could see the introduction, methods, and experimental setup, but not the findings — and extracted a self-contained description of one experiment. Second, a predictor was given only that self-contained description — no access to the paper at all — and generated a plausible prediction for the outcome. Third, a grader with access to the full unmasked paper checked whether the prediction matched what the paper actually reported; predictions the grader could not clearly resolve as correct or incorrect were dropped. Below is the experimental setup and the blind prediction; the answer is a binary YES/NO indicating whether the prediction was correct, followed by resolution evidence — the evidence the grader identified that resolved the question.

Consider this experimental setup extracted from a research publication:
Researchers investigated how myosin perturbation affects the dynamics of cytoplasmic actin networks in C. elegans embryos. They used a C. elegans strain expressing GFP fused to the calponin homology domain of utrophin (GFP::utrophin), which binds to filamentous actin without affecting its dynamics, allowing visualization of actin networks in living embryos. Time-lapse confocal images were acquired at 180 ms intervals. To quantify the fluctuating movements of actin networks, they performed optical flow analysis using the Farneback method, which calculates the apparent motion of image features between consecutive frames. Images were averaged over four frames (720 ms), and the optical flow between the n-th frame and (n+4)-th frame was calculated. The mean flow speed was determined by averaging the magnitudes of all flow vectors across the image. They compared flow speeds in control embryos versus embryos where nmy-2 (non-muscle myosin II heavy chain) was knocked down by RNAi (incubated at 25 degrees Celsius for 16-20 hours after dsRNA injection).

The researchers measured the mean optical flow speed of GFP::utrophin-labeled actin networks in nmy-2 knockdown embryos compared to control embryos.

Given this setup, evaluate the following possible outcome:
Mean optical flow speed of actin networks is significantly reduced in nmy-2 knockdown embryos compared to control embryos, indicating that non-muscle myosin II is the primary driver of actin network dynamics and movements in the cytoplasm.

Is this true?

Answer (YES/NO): YES